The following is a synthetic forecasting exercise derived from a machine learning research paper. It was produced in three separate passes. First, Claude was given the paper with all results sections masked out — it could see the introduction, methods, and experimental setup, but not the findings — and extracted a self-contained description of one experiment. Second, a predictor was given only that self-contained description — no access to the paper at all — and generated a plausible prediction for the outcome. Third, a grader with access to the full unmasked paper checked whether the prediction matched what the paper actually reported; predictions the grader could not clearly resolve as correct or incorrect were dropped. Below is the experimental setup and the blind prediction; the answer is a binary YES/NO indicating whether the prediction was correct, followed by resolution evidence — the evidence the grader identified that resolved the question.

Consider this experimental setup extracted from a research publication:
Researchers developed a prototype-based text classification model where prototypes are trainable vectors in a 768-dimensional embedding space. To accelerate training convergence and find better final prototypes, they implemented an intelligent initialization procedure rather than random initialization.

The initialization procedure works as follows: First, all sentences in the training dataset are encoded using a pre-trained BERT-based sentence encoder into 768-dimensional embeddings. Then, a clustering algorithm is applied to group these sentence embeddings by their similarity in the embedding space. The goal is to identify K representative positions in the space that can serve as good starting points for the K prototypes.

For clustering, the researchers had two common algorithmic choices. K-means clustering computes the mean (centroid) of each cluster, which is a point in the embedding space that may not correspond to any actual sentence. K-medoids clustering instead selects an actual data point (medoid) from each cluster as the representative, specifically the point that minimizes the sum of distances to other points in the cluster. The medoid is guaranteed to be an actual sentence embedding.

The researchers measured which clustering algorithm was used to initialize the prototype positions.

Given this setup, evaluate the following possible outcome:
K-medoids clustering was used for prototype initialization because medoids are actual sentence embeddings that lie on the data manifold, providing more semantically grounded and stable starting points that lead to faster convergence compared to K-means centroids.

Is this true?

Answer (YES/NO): YES